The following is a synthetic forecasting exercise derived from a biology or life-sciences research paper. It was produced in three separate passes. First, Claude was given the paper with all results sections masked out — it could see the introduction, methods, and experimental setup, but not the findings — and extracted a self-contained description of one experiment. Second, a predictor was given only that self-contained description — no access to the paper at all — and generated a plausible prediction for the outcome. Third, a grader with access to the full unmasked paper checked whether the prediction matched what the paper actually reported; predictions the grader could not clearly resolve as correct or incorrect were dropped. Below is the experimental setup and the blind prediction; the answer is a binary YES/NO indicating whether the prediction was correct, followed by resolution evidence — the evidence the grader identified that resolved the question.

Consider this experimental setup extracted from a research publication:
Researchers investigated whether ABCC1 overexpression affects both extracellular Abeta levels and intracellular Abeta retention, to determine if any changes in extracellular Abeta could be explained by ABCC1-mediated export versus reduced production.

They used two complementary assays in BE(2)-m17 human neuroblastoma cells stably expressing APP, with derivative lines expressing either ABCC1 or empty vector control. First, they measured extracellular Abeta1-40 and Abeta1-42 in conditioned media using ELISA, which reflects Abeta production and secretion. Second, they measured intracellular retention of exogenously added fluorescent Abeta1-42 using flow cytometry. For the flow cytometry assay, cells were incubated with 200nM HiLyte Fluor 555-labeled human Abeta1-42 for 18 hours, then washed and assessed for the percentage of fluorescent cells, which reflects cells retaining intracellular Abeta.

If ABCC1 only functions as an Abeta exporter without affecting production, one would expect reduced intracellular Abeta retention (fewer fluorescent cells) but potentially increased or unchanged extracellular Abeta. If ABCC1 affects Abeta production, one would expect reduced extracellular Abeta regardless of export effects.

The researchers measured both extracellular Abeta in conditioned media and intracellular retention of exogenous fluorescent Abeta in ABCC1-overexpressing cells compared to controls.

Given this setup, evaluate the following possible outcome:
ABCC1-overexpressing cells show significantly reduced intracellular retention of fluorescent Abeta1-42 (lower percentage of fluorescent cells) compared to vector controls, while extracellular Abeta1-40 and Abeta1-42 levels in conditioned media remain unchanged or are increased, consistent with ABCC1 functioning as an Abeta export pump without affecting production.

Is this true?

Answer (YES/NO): NO